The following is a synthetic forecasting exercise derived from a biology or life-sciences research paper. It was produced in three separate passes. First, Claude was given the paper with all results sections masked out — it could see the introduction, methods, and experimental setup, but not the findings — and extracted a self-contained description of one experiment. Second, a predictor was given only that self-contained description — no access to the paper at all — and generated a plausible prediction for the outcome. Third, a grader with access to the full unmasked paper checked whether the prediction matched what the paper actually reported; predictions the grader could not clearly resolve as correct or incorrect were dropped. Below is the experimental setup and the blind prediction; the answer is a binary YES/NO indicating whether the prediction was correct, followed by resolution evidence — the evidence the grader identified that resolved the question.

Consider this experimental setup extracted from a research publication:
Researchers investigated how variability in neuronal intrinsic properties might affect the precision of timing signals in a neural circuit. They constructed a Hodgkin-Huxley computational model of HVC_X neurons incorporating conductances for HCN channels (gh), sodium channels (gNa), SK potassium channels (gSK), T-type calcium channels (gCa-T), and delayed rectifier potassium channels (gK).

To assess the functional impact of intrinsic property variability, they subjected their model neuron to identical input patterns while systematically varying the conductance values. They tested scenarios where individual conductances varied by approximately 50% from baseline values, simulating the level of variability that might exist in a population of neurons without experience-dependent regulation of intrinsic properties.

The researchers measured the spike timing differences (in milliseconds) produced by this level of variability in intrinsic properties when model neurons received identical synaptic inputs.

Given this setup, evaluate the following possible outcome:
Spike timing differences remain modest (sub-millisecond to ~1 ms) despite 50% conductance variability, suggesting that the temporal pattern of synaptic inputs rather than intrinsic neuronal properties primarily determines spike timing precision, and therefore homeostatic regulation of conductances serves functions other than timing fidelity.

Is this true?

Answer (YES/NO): NO